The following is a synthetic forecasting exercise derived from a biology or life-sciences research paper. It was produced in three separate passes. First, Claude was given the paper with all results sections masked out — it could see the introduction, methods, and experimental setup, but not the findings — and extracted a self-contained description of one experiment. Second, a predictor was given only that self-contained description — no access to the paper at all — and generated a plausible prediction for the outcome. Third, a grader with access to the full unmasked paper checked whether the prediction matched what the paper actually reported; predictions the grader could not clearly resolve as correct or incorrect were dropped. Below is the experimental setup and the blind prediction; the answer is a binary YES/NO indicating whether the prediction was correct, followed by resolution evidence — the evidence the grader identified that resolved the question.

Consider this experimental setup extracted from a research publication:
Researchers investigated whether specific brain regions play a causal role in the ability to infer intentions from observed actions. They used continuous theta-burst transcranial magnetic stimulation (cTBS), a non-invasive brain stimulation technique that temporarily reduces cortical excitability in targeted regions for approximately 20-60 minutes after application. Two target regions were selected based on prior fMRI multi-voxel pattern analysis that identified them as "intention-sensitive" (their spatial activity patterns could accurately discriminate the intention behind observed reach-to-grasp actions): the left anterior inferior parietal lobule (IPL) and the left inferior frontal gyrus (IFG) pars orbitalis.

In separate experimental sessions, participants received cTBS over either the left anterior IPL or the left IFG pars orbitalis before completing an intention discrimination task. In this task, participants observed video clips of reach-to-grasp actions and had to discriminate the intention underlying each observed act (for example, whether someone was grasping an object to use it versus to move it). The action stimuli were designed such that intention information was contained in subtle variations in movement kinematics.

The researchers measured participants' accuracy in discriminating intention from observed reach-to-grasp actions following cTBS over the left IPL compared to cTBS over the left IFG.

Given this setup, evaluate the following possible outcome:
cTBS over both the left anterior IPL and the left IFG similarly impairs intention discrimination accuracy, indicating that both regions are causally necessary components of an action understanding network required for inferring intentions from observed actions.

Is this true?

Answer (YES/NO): NO